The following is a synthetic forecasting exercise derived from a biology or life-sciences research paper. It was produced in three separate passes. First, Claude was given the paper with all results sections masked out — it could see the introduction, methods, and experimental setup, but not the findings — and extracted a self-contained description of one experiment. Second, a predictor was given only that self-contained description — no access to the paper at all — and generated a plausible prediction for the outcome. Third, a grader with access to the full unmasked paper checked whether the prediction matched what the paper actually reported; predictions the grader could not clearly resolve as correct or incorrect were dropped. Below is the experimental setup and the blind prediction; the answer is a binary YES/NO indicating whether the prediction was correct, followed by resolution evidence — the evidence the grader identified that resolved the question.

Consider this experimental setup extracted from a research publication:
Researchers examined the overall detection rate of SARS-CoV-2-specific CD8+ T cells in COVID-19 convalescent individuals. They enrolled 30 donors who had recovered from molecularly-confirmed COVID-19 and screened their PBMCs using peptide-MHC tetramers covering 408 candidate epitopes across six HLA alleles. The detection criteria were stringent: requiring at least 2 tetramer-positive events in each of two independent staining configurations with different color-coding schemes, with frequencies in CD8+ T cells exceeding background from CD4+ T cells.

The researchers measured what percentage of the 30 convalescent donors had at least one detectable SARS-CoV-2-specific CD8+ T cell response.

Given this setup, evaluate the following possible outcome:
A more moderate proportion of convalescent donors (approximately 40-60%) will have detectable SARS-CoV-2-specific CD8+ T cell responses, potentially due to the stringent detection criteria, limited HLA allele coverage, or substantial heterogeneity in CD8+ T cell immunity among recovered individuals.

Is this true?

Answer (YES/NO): NO